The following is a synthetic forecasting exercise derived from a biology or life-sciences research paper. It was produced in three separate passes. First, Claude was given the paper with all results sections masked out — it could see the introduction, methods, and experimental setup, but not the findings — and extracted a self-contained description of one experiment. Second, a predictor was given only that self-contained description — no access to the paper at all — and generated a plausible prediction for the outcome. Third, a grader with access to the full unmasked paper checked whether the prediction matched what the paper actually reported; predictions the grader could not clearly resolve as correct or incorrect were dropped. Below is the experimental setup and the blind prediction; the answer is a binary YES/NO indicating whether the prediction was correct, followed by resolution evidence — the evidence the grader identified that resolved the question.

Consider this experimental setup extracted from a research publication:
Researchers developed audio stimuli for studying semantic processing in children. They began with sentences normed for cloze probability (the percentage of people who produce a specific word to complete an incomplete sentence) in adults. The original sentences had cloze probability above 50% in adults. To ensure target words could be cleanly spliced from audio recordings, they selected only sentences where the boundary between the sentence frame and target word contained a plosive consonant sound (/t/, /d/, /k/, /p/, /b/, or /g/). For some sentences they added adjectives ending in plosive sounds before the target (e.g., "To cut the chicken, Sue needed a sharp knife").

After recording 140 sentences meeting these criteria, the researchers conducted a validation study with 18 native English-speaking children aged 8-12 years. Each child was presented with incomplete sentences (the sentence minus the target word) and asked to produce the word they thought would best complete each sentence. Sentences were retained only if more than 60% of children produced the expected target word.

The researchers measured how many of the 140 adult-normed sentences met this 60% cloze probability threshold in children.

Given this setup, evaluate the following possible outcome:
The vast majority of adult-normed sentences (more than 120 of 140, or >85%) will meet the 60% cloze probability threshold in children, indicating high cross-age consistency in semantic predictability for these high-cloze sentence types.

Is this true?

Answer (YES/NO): NO